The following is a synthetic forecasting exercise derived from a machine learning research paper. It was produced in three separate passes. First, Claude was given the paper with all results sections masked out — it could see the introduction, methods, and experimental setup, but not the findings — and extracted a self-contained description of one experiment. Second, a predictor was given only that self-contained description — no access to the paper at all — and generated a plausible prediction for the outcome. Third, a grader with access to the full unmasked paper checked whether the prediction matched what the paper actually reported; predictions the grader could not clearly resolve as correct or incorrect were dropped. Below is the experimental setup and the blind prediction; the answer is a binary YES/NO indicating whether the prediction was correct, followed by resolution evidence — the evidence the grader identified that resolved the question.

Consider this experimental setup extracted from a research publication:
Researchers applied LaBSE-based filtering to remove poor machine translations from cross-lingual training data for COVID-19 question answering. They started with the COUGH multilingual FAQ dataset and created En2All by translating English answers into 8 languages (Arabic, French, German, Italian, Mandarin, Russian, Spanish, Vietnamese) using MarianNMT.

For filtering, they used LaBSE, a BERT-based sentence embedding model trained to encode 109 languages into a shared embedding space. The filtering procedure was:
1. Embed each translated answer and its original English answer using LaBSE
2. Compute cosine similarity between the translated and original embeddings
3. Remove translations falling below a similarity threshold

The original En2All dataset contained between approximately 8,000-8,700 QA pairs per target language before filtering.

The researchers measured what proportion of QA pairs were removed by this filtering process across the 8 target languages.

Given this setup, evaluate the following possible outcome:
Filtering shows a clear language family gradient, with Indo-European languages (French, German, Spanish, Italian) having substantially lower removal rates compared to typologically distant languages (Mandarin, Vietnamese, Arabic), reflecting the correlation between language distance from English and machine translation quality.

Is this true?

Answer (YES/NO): NO